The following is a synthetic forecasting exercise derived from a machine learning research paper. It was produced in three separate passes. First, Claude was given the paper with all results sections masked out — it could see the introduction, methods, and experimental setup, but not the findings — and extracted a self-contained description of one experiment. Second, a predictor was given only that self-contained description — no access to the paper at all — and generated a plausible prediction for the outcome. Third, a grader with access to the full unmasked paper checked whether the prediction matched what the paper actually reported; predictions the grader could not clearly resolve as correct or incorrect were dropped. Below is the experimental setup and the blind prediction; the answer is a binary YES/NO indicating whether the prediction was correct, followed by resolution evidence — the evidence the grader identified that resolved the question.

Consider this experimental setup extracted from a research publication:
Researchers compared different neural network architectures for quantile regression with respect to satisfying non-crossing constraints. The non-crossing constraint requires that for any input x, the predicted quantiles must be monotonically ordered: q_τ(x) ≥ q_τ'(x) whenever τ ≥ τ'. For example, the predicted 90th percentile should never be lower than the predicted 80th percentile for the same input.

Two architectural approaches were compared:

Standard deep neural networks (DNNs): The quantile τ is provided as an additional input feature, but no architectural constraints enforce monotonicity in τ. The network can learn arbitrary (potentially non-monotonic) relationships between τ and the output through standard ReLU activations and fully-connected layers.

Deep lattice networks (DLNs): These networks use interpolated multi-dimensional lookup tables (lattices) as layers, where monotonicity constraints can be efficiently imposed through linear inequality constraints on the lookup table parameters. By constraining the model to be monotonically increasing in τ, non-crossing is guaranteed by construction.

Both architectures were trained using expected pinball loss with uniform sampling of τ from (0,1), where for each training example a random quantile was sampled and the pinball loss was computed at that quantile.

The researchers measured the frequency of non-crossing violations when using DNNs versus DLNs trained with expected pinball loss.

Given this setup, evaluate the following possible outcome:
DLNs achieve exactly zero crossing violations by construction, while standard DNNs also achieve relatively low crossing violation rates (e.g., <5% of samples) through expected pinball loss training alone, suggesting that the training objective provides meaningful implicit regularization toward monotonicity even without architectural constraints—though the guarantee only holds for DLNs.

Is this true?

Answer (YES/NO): NO